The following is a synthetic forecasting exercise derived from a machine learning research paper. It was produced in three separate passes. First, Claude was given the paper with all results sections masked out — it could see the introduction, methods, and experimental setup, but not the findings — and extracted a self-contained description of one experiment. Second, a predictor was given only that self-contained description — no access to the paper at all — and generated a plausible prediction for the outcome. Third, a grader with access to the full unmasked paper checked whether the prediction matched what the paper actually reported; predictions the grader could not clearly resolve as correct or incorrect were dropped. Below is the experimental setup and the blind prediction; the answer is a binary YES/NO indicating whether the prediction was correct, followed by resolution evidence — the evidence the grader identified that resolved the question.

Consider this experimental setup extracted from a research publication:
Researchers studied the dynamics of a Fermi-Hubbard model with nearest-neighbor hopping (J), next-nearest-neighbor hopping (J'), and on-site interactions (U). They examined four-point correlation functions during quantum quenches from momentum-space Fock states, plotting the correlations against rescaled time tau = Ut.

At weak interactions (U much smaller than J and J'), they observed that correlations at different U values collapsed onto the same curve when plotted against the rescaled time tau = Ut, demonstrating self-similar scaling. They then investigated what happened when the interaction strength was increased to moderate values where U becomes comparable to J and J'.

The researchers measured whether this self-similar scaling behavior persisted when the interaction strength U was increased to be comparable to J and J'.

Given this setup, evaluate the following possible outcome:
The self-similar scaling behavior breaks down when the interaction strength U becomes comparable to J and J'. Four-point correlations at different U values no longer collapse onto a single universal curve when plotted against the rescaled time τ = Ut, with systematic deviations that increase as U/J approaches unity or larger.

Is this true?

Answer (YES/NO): YES